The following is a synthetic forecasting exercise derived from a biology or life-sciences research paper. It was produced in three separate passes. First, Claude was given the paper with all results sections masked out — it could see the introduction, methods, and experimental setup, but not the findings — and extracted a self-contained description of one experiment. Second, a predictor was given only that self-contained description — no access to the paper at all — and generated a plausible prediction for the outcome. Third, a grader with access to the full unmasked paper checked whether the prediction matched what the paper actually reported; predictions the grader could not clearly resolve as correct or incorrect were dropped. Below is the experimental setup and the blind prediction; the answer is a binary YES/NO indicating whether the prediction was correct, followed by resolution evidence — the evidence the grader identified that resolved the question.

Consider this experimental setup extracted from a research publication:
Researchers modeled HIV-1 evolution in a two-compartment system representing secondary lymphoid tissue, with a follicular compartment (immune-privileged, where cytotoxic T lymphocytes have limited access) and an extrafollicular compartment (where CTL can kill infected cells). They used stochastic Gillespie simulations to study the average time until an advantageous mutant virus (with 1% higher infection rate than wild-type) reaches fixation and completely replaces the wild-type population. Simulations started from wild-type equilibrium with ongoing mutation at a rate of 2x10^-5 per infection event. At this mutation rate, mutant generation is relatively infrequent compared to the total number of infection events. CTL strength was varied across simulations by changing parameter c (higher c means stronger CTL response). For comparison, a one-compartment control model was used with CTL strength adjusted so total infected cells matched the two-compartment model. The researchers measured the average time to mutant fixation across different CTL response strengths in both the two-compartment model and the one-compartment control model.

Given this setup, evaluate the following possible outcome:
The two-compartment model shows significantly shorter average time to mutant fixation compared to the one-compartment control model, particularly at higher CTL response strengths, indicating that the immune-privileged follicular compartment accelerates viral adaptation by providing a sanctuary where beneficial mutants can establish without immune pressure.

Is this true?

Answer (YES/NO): NO